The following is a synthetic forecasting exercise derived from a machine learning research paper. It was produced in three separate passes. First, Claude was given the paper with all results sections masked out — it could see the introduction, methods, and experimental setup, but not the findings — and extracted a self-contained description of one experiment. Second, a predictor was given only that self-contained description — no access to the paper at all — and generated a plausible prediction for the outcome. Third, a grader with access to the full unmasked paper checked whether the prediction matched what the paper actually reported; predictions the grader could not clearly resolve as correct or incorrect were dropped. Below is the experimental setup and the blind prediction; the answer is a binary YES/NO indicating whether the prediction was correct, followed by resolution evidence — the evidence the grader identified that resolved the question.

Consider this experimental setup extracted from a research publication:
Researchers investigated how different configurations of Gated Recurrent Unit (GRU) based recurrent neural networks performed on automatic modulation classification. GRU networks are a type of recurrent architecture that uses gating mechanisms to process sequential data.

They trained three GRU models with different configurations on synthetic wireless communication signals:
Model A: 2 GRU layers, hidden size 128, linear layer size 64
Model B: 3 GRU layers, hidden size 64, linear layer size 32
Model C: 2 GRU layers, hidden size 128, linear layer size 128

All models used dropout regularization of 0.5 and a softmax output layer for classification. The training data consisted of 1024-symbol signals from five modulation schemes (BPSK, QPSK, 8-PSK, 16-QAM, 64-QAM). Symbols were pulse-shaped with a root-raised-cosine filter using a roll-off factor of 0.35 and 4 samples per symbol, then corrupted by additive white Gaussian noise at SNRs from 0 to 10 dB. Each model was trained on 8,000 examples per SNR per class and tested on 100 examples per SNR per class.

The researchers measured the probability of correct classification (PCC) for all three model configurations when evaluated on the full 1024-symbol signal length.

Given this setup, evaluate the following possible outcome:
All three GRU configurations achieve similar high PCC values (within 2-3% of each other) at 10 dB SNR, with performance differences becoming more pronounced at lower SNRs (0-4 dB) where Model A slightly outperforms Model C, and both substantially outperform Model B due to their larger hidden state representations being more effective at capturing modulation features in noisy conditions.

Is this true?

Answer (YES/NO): NO